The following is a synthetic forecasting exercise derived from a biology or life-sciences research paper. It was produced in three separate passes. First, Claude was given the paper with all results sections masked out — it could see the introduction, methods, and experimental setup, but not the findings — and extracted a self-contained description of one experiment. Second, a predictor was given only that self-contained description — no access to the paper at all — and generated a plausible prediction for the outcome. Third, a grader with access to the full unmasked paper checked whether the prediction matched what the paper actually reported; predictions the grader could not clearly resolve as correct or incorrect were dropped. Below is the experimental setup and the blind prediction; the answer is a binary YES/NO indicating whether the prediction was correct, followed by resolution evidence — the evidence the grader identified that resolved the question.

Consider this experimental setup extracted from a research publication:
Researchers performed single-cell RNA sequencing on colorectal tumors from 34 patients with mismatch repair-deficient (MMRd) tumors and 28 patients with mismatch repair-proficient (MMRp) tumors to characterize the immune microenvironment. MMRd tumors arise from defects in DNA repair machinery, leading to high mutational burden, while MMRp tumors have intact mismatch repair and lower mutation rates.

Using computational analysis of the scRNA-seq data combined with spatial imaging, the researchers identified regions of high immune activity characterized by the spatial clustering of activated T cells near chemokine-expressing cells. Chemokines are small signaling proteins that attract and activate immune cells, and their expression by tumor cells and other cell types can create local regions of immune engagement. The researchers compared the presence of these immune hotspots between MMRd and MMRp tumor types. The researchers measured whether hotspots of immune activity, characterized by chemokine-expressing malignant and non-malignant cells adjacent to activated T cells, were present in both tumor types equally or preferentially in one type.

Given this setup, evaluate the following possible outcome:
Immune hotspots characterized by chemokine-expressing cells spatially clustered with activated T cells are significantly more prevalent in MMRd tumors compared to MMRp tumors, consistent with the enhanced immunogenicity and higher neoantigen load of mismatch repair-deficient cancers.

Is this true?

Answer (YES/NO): YES